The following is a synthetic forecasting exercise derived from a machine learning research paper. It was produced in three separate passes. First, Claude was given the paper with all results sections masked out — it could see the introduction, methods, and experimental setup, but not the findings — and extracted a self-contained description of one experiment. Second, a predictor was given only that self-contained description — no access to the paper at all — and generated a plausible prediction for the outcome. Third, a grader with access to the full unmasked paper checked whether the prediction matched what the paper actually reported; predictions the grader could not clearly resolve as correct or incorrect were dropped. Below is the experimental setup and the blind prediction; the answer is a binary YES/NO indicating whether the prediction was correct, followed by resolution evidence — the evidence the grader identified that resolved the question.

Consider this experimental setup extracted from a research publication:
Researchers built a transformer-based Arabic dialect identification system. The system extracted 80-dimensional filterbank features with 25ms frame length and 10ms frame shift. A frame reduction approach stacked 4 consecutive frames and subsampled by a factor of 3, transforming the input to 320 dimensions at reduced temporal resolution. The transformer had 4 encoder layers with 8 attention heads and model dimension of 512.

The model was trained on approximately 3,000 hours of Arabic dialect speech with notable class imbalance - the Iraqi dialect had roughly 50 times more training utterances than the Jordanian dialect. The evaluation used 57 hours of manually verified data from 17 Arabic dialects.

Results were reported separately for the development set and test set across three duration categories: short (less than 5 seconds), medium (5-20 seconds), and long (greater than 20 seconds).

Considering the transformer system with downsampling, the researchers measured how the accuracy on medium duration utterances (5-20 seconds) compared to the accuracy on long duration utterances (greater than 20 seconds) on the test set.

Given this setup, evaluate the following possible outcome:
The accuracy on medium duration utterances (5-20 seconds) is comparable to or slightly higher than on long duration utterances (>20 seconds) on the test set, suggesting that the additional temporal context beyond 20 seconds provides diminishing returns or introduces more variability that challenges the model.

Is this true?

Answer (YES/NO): NO